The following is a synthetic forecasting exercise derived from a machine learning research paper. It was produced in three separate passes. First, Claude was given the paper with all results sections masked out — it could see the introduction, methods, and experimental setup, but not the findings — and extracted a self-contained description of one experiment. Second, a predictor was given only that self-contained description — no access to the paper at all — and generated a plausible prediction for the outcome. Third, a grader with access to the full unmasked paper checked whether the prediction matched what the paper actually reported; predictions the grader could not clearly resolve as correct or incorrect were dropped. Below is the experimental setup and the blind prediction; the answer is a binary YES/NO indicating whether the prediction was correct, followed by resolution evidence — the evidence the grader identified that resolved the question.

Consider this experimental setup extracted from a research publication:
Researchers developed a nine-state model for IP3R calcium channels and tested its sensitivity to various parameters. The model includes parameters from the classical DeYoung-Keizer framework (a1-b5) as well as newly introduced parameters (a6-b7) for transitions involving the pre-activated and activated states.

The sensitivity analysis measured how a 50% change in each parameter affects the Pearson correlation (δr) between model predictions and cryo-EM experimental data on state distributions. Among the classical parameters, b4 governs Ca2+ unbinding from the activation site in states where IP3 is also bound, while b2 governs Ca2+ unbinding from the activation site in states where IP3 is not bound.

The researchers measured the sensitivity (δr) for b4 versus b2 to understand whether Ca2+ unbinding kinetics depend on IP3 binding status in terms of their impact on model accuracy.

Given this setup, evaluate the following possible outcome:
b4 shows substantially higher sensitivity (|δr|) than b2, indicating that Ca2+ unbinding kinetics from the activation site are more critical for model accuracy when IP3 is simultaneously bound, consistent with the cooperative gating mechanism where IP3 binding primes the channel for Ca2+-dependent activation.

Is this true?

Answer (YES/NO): NO